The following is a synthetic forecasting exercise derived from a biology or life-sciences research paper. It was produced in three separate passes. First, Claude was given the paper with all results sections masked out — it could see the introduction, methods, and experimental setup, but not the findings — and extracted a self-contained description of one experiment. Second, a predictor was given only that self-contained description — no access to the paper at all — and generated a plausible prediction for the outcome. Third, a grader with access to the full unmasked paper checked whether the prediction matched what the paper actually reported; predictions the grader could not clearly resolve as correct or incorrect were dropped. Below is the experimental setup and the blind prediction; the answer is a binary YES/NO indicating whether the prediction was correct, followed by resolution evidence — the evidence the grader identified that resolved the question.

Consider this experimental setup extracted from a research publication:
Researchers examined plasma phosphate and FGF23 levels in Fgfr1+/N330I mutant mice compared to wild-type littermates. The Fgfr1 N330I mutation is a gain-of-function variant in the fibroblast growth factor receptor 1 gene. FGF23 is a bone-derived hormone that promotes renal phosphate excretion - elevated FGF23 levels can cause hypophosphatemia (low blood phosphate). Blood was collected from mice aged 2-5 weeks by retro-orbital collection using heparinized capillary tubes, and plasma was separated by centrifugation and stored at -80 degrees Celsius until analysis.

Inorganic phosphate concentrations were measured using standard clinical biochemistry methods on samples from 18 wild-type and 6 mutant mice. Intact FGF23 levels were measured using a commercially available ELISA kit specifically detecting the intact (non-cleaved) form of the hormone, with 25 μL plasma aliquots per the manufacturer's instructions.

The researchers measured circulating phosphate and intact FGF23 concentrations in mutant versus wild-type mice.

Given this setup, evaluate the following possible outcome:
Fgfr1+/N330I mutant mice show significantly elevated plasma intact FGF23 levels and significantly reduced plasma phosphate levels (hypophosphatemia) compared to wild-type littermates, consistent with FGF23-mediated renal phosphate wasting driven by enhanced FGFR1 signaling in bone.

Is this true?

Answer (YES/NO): YES